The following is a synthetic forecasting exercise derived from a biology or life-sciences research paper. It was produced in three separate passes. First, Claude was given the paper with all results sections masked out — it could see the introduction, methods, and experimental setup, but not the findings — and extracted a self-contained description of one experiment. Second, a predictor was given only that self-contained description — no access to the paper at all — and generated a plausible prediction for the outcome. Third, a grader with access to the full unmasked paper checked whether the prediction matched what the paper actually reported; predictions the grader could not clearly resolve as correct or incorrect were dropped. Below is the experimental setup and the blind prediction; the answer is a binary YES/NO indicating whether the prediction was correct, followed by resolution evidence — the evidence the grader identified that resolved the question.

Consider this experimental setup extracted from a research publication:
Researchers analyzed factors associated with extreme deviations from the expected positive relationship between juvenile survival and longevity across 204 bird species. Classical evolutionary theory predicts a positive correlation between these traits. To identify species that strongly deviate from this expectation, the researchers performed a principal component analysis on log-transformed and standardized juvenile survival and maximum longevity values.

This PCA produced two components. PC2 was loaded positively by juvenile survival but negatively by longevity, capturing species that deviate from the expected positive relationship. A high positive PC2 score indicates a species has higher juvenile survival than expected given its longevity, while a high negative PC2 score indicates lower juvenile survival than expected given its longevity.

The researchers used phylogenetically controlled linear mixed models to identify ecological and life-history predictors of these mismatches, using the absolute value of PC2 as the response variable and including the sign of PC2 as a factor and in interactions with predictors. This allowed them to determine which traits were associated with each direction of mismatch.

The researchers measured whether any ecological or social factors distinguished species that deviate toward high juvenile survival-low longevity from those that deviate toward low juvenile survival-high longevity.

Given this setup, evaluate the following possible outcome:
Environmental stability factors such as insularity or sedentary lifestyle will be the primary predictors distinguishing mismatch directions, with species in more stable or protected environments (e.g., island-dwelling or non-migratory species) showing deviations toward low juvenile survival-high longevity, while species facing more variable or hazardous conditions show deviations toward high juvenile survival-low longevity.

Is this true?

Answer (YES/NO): NO